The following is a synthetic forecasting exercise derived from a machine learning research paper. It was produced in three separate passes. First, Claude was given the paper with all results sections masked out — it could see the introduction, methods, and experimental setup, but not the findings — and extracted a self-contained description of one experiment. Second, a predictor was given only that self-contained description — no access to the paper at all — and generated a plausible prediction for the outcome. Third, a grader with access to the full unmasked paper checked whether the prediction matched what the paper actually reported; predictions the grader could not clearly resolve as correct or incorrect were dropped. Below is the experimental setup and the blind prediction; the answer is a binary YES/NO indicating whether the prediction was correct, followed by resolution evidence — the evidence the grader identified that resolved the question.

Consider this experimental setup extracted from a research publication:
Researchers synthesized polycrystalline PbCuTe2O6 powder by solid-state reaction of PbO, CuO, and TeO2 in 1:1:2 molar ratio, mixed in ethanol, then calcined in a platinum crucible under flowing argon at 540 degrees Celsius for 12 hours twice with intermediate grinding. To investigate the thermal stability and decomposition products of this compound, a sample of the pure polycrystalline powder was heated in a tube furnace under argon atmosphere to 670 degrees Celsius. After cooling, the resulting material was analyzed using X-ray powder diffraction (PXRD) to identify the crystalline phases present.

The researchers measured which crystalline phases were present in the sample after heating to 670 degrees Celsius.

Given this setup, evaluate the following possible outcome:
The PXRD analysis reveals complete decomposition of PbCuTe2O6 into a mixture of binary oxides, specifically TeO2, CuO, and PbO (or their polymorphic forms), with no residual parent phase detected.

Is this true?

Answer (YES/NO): NO